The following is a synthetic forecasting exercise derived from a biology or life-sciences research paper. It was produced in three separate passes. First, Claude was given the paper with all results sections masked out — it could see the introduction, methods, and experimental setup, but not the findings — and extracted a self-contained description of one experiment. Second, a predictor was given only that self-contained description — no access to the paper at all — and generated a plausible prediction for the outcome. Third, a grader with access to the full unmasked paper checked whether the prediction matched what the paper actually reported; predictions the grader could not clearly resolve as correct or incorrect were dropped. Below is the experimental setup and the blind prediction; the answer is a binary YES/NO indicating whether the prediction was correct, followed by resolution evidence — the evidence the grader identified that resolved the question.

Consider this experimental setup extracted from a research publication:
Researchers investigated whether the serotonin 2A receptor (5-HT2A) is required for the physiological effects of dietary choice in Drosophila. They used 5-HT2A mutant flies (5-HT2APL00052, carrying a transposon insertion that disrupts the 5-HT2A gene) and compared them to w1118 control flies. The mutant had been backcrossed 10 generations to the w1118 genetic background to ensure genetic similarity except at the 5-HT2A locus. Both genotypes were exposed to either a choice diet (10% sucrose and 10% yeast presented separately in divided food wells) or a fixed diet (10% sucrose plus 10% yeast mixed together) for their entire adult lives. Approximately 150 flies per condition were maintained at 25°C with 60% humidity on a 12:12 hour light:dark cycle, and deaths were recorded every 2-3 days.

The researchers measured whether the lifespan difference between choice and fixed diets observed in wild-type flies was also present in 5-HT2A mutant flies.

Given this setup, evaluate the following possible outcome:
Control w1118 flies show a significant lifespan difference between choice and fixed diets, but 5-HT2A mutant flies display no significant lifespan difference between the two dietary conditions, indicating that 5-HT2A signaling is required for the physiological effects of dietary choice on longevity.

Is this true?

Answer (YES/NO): YES